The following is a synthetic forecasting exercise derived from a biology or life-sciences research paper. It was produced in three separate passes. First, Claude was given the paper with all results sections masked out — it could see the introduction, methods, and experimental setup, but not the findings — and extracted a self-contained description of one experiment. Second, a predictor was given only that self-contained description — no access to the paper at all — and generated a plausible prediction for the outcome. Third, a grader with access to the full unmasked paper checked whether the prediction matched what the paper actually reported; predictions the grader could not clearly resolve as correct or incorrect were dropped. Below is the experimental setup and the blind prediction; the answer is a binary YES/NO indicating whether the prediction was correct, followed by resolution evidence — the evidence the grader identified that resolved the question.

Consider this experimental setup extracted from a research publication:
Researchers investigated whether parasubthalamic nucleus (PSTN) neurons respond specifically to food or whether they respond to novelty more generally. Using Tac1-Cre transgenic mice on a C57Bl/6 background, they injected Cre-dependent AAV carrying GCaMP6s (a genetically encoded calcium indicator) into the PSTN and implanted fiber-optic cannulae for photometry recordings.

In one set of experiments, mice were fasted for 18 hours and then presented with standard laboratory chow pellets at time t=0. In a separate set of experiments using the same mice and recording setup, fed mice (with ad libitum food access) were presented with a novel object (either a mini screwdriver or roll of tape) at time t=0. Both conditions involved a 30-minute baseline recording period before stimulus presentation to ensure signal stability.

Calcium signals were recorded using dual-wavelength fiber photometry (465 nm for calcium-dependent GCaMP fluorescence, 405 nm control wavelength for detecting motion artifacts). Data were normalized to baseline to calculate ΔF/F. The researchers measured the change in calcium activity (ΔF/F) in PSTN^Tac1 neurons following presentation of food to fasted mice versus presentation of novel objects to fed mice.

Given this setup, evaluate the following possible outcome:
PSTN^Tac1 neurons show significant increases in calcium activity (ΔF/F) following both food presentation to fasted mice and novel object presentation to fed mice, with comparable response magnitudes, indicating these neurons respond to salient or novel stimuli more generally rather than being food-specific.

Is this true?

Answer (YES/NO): NO